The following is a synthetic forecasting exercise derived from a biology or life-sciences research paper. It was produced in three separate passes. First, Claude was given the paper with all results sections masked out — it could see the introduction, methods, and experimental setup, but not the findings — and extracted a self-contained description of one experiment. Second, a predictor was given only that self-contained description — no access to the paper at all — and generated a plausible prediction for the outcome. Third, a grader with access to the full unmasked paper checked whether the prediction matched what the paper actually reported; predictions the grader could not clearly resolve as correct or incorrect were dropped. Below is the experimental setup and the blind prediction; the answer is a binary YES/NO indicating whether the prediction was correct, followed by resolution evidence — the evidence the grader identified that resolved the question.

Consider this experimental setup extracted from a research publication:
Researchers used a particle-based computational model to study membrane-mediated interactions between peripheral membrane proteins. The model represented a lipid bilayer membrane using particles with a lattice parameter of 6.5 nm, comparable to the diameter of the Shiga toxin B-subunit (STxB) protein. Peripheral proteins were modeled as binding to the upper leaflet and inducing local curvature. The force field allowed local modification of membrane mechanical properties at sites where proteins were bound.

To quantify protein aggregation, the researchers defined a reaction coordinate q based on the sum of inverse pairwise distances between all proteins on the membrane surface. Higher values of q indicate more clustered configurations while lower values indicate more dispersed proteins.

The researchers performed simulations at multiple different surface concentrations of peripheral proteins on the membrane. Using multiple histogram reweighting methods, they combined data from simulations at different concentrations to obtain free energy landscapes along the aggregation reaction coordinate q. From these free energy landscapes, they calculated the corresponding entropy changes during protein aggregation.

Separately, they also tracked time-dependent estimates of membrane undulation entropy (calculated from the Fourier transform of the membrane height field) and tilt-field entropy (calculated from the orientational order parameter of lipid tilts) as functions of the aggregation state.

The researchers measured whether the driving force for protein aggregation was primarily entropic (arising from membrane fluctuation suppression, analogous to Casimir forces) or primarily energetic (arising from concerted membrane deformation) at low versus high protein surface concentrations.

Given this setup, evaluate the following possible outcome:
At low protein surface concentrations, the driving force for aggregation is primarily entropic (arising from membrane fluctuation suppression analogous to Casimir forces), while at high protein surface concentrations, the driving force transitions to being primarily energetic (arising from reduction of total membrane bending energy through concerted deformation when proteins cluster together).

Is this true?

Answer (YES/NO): YES